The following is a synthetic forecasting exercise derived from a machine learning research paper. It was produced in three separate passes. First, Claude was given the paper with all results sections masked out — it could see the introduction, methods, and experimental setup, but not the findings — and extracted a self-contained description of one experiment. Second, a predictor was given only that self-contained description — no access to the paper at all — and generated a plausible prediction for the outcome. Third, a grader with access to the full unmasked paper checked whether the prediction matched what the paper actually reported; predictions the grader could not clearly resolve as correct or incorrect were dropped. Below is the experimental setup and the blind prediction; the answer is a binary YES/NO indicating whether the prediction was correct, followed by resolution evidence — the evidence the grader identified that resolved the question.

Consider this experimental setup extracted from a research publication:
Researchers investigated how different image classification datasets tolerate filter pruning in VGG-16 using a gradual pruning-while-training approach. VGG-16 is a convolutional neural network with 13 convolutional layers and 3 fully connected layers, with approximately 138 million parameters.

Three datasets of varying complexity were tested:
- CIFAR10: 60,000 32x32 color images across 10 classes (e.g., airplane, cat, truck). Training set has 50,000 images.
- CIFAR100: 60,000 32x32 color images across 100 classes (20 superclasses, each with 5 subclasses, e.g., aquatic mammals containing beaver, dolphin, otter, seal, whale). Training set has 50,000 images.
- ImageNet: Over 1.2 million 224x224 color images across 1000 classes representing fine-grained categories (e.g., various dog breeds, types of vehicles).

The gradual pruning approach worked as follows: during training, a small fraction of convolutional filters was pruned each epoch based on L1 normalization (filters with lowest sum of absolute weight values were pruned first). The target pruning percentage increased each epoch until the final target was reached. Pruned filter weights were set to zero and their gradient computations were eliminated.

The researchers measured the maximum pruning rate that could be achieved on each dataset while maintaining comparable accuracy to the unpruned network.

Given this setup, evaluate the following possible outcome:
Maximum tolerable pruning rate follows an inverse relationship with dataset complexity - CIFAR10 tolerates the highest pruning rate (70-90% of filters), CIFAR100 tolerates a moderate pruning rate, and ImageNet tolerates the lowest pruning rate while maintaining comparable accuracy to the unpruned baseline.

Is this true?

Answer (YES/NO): YES